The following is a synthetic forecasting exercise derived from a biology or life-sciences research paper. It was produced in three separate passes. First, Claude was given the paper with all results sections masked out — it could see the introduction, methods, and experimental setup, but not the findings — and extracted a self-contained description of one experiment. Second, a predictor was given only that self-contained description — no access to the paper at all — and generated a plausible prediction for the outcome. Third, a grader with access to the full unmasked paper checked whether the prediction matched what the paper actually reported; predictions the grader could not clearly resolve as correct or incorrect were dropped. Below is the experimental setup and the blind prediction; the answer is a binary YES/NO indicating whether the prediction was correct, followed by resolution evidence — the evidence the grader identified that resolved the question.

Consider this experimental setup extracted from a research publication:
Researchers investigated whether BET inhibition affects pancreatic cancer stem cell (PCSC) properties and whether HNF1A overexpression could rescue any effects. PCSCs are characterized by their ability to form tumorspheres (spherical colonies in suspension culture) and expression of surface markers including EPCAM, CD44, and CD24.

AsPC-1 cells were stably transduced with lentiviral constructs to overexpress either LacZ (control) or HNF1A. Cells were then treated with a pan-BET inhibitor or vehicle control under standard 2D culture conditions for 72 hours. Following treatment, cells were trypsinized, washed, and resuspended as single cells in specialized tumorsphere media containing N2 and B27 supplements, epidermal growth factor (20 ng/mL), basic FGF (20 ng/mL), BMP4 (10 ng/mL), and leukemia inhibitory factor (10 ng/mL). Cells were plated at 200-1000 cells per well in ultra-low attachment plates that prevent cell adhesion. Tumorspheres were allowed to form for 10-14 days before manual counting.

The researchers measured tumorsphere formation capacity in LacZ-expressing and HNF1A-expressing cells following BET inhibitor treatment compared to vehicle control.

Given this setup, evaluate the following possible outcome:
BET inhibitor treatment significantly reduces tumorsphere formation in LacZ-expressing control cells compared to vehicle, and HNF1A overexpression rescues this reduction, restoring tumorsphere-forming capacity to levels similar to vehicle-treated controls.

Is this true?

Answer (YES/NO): YES